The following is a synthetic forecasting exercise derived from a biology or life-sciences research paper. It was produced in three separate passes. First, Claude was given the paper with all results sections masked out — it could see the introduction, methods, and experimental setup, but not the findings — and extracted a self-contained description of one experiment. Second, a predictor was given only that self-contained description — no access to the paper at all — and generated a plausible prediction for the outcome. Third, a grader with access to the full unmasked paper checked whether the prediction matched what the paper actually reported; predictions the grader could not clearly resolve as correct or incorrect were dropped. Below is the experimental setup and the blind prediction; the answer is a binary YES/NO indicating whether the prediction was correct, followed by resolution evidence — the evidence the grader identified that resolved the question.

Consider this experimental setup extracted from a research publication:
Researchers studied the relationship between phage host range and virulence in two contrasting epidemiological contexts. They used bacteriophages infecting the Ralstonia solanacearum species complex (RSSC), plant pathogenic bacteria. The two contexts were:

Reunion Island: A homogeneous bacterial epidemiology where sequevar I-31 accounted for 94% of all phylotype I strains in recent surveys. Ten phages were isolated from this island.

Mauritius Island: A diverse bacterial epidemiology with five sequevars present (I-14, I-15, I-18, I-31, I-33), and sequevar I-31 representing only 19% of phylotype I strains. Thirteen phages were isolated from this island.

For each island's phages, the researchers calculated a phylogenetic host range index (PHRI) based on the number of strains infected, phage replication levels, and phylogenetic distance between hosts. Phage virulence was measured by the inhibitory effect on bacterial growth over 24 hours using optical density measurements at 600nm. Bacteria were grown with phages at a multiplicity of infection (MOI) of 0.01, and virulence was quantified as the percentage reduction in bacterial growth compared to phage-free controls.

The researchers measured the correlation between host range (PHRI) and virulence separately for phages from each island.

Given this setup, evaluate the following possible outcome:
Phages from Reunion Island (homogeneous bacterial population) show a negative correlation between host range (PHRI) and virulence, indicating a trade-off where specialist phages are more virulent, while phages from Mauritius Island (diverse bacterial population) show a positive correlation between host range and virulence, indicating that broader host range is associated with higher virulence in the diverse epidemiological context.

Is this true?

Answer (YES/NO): YES